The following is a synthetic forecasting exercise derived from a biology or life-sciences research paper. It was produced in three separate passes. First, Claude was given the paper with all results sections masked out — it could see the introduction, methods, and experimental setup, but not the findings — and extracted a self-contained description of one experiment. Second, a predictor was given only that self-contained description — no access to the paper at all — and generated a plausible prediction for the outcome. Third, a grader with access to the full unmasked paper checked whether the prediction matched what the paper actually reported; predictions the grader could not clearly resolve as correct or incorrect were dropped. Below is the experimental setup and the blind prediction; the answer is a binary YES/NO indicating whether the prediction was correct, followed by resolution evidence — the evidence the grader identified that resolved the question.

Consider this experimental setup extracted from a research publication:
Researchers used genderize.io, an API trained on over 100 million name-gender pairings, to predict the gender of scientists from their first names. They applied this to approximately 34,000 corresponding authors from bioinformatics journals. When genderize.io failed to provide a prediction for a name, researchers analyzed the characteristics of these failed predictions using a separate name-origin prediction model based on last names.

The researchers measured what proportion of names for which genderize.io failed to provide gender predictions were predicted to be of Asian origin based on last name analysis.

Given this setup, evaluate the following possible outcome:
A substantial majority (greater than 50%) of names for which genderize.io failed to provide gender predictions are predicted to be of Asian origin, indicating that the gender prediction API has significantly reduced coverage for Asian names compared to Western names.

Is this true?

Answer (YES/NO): YES